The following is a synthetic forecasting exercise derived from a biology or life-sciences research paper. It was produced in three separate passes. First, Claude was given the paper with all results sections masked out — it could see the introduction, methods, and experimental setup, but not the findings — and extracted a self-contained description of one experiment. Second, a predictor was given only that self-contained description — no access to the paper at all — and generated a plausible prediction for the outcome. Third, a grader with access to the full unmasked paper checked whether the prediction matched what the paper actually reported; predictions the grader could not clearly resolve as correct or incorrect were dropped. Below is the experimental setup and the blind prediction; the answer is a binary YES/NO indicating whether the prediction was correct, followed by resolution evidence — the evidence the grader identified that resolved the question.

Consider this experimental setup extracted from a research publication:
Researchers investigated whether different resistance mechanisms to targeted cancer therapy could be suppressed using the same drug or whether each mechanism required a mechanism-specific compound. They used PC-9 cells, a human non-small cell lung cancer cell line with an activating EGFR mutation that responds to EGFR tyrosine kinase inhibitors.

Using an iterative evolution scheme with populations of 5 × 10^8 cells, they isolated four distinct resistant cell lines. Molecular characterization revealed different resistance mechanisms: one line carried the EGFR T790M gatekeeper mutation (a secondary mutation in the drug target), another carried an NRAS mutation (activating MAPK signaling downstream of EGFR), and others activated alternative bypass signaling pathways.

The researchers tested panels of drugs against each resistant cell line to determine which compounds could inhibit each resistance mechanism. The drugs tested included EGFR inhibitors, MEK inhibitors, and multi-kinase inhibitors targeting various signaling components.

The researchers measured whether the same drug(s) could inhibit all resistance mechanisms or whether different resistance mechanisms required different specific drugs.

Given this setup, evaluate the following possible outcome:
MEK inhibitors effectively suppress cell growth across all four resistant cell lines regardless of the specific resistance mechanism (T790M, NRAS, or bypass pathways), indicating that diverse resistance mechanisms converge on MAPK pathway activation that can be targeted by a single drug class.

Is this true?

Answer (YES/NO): NO